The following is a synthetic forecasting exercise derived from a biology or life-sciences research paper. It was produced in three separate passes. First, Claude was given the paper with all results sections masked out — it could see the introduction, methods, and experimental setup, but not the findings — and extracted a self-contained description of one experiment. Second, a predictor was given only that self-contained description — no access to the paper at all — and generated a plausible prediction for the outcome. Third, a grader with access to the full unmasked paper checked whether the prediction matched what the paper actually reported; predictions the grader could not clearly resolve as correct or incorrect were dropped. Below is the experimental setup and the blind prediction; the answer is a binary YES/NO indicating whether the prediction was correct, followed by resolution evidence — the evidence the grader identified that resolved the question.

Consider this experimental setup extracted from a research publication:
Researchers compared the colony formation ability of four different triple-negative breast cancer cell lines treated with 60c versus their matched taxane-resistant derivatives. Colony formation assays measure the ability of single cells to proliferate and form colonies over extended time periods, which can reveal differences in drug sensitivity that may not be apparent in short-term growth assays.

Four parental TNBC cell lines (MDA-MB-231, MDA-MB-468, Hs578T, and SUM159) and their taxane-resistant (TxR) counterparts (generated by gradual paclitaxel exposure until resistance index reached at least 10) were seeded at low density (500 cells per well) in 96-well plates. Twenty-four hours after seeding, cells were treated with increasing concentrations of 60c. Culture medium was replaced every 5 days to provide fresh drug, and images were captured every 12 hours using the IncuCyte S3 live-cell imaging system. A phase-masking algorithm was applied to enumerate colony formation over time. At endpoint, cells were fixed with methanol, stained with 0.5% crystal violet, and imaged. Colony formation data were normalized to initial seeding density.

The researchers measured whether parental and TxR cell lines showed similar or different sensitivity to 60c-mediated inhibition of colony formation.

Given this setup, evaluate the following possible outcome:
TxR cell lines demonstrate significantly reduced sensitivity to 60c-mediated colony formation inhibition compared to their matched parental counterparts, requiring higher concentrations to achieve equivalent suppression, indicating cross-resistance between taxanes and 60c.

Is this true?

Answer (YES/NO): NO